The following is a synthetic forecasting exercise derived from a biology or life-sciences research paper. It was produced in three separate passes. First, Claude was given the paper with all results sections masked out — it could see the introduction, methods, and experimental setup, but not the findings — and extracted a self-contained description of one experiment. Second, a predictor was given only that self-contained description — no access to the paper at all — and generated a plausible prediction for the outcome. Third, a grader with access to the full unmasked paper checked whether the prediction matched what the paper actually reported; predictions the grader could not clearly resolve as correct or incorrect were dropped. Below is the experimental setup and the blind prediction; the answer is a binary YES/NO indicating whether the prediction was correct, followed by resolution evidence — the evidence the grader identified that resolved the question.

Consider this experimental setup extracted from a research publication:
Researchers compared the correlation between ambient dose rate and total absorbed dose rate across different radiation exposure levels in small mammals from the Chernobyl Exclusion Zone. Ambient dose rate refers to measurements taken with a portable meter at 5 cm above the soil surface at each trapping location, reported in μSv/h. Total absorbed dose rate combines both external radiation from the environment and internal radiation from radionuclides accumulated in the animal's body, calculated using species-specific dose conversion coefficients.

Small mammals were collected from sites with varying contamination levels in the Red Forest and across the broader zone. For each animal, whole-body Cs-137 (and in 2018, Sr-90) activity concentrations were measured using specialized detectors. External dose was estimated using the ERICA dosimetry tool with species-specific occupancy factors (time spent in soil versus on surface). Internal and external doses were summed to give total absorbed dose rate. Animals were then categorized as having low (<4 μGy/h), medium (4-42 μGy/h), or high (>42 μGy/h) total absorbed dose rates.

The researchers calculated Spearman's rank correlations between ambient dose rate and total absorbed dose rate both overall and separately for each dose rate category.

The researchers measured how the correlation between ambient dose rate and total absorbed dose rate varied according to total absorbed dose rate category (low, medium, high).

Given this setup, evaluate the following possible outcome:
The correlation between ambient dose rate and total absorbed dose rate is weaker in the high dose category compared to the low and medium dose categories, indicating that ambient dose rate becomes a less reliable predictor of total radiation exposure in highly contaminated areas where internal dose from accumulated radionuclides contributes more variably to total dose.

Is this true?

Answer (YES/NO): YES